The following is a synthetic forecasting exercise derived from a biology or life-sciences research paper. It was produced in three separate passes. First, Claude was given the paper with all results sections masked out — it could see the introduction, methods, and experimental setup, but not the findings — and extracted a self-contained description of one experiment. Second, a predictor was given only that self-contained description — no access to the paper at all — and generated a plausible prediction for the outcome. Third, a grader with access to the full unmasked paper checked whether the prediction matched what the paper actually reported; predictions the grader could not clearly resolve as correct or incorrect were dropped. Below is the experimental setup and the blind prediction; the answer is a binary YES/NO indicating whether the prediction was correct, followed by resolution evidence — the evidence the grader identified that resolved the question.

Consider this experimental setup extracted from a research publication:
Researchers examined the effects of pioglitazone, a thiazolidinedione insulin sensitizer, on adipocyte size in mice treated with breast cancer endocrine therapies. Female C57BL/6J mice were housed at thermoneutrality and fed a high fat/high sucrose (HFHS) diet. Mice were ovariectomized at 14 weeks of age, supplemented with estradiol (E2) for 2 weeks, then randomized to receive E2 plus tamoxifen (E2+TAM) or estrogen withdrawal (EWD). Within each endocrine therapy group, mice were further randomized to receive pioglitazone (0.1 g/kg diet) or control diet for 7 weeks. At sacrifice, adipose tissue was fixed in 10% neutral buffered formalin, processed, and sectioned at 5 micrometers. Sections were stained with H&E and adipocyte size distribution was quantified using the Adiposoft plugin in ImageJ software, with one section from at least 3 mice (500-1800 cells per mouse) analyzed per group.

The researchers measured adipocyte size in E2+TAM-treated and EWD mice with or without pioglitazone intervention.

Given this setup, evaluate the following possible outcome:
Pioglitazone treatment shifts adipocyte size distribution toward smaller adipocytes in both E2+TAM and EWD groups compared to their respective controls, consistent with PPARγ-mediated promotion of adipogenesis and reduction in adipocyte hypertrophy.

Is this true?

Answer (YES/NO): YES